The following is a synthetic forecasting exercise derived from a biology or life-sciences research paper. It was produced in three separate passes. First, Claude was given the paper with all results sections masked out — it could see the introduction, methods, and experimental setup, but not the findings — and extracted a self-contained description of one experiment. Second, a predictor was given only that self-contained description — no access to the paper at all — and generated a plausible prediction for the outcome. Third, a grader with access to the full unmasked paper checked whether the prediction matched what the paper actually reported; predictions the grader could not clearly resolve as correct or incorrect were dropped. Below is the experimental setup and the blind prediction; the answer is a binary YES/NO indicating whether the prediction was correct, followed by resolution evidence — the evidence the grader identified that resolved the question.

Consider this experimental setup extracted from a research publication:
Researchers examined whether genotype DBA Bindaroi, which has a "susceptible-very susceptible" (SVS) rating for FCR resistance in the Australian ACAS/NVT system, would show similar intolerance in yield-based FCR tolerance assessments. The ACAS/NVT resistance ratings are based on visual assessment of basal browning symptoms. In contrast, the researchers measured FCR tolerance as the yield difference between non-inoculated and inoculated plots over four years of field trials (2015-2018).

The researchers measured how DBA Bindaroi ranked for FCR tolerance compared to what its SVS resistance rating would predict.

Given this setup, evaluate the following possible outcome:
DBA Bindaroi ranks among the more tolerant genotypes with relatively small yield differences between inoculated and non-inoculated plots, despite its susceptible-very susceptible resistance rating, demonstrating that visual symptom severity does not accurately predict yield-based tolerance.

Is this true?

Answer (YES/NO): YES